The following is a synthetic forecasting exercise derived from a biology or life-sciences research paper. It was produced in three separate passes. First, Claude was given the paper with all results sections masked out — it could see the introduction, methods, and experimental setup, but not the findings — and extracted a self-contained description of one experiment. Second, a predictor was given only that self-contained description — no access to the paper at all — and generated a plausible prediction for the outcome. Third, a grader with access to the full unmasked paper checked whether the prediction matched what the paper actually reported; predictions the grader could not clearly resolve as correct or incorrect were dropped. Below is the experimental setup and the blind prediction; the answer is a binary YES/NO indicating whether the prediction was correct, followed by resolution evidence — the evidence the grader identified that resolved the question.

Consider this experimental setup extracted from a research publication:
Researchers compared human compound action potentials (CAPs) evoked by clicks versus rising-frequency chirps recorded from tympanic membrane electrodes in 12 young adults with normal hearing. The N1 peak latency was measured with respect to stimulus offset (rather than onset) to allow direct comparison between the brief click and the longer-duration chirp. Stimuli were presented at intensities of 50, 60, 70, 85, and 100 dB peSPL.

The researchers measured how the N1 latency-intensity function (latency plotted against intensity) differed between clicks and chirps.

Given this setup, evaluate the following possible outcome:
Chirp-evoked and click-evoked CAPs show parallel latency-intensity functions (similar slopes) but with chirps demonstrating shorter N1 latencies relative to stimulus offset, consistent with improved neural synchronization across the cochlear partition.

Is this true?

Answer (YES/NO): NO